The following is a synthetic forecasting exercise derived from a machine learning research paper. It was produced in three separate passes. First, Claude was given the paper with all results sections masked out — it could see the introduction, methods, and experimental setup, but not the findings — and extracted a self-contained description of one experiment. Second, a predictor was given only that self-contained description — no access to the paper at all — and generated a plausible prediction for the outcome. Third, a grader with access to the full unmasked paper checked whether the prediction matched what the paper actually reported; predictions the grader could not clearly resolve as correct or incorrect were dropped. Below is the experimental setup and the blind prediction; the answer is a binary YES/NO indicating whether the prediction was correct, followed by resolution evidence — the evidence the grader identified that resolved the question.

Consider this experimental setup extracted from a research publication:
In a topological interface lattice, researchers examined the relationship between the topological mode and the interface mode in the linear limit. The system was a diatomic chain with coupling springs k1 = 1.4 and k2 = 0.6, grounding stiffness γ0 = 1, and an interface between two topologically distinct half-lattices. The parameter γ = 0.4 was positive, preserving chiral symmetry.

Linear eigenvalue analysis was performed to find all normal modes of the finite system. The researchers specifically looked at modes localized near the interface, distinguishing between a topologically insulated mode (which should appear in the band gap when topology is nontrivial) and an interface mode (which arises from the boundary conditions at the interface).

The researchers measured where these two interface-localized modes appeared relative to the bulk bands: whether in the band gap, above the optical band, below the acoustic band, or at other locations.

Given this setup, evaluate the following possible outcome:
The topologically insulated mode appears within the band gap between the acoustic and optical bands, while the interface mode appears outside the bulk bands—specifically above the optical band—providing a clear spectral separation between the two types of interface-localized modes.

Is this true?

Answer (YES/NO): YES